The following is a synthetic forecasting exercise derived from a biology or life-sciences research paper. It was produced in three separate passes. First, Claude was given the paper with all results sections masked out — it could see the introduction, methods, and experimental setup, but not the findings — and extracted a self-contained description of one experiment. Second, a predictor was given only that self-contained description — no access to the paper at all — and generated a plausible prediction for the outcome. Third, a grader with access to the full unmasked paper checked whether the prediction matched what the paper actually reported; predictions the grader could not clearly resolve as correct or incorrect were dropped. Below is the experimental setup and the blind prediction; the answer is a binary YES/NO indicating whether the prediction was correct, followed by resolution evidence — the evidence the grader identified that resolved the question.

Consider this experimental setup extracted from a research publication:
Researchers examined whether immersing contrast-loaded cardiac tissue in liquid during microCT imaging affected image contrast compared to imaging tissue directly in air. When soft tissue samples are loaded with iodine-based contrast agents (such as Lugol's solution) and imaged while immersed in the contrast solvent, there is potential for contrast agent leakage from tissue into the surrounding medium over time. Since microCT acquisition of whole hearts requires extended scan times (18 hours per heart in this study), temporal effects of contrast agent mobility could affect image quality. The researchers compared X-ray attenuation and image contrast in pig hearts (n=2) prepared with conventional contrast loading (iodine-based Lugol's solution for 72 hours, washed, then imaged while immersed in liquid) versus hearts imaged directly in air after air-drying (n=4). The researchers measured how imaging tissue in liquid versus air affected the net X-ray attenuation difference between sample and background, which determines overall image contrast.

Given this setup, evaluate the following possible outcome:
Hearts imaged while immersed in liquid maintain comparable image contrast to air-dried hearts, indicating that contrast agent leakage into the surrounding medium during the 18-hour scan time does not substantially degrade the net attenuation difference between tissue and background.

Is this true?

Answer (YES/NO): NO